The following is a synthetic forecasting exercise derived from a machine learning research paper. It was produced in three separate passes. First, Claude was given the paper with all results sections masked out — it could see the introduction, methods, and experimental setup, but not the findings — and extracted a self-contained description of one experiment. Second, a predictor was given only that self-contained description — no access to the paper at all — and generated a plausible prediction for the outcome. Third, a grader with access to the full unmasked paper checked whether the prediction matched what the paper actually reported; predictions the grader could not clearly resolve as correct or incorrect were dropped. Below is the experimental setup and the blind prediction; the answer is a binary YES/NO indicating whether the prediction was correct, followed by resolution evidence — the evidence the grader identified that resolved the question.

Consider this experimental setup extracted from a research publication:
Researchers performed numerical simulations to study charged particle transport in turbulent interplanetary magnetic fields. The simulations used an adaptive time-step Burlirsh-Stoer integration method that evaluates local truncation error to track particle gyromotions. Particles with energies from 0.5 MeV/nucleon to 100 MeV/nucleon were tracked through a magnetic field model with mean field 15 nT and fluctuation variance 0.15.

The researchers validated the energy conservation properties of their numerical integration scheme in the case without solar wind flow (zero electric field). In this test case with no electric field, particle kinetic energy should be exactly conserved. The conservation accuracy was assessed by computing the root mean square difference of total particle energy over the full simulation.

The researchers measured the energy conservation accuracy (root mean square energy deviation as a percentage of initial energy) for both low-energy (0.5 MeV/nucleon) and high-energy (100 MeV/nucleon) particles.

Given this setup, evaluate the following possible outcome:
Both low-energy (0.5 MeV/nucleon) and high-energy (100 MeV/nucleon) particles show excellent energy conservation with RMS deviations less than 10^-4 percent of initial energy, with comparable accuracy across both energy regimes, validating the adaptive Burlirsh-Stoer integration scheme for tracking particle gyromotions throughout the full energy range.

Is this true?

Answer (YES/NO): NO